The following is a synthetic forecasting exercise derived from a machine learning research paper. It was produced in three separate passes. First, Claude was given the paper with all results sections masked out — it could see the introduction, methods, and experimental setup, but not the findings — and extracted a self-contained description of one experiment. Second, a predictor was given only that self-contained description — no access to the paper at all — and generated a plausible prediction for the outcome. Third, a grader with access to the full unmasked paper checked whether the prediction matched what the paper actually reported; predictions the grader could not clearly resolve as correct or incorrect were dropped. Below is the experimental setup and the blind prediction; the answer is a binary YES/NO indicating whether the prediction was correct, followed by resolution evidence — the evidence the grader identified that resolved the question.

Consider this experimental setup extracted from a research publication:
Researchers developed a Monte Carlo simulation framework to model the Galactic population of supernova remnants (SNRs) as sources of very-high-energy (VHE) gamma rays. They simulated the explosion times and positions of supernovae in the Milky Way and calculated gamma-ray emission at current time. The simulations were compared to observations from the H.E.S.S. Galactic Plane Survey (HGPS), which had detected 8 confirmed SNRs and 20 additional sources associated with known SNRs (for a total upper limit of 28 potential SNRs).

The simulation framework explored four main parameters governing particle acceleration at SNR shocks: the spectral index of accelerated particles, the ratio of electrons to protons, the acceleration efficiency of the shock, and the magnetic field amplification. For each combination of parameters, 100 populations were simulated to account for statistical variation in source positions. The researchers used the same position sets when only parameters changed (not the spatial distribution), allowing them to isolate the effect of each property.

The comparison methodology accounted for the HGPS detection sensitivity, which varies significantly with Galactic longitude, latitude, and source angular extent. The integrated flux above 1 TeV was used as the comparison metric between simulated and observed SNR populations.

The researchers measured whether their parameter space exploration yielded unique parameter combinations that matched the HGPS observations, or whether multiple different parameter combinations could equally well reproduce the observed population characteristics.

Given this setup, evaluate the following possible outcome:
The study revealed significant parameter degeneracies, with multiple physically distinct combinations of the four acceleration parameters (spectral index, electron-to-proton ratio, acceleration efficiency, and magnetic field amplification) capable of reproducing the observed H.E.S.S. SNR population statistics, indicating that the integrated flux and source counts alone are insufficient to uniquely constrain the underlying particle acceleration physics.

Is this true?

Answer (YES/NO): YES